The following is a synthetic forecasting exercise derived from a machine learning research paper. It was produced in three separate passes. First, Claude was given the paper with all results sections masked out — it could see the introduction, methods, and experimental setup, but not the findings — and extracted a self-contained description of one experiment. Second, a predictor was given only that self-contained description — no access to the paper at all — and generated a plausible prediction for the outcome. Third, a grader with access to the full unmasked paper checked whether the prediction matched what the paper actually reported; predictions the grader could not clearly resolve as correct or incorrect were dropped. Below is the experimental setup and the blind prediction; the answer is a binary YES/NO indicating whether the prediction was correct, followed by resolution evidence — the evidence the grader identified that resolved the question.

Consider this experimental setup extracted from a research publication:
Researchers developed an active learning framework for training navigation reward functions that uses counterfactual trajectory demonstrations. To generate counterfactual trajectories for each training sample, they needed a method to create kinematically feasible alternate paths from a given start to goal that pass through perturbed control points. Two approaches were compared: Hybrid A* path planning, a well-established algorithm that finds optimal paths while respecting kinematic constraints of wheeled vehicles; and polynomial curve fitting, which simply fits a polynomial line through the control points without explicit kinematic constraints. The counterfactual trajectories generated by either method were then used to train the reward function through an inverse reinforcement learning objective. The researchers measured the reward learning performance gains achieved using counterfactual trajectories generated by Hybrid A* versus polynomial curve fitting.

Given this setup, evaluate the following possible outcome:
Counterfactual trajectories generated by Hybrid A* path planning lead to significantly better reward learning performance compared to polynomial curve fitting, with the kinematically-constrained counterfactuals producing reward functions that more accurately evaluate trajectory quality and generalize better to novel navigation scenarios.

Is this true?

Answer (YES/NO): NO